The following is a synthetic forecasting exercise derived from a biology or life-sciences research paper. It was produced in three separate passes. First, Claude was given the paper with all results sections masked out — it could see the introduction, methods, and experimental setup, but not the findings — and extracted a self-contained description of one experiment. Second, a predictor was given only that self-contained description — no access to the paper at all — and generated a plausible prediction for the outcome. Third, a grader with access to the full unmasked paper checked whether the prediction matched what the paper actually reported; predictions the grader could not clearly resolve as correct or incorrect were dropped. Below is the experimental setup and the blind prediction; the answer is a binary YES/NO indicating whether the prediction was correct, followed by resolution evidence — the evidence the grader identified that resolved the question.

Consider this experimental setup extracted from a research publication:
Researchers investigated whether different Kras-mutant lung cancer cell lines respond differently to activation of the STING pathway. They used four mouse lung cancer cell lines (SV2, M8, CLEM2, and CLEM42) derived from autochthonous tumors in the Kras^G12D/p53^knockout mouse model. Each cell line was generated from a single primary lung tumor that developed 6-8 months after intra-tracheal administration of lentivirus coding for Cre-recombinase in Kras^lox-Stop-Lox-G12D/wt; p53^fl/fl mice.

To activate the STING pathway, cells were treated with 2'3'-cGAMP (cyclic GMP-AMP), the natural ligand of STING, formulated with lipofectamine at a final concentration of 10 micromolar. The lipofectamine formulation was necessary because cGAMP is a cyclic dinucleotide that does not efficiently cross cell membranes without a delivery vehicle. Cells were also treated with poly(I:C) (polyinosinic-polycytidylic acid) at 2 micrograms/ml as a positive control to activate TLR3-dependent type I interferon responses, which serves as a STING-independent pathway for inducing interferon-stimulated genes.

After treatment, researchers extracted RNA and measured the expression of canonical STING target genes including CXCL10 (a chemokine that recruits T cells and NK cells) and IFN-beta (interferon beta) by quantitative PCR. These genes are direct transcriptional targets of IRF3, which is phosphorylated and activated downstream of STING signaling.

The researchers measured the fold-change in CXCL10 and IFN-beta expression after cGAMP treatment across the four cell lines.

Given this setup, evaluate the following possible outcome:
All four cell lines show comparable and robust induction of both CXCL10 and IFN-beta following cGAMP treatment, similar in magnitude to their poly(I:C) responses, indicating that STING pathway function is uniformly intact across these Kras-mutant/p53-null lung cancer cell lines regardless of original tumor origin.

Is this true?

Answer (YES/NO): NO